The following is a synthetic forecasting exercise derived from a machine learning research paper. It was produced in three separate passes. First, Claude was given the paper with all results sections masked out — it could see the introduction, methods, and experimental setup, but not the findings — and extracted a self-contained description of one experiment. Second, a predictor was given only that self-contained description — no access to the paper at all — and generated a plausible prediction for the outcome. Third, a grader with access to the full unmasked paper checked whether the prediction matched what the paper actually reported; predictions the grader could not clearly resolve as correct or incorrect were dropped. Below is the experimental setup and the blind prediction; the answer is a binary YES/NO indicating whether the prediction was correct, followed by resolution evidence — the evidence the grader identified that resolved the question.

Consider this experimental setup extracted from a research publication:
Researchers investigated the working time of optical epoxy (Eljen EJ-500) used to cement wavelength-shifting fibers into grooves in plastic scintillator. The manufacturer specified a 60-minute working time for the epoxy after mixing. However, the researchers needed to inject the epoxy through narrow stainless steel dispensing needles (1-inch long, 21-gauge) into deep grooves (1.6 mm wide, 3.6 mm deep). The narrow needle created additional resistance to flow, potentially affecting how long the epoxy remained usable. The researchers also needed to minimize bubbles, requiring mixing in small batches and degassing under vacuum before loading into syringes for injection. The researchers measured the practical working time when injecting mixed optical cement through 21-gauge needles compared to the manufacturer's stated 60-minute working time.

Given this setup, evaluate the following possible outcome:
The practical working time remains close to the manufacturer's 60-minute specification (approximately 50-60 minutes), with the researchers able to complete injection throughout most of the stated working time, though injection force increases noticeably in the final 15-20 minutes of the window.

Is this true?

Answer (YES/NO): NO